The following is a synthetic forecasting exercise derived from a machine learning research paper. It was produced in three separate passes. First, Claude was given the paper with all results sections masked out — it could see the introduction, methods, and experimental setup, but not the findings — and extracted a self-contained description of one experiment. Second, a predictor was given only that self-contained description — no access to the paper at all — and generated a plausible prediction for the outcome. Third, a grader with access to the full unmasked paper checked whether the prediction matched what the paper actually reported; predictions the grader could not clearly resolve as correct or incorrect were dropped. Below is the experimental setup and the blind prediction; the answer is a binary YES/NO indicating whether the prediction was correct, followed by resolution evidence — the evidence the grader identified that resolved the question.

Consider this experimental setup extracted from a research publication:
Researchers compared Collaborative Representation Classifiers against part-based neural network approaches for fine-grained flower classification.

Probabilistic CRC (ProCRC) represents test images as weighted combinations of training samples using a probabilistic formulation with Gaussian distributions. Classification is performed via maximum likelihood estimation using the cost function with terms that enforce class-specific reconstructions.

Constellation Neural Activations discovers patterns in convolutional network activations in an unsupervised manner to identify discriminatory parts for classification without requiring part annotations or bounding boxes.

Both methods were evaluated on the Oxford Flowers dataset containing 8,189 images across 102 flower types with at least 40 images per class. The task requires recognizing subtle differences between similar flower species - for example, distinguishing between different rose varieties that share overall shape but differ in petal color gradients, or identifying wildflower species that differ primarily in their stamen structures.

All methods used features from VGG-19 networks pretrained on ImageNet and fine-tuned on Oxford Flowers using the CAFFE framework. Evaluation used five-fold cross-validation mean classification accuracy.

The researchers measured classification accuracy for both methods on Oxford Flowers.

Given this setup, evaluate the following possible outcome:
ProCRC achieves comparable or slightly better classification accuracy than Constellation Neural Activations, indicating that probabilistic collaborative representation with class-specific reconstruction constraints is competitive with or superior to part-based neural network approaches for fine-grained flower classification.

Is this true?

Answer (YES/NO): NO